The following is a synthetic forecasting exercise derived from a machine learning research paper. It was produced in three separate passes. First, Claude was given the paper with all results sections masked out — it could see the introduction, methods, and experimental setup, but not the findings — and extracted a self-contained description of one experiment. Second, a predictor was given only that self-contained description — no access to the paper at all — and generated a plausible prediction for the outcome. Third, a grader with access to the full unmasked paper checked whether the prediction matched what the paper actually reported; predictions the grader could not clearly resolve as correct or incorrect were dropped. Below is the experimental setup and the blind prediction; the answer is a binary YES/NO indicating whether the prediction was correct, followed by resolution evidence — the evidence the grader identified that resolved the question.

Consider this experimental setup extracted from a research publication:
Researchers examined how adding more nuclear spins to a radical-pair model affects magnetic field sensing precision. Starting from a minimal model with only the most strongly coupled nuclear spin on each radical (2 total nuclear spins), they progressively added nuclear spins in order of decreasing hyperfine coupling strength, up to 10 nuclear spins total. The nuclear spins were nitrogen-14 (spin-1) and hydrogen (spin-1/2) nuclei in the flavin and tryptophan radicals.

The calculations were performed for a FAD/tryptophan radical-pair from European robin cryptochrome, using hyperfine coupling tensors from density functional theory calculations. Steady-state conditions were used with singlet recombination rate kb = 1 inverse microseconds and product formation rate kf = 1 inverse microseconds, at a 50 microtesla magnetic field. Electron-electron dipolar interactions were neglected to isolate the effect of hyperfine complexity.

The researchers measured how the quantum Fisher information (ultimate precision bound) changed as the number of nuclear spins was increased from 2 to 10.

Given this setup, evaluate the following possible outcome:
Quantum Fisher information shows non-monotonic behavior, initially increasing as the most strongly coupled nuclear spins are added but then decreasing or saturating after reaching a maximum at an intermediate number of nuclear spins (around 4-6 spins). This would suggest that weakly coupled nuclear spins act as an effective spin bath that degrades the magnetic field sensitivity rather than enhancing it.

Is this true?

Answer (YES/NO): NO